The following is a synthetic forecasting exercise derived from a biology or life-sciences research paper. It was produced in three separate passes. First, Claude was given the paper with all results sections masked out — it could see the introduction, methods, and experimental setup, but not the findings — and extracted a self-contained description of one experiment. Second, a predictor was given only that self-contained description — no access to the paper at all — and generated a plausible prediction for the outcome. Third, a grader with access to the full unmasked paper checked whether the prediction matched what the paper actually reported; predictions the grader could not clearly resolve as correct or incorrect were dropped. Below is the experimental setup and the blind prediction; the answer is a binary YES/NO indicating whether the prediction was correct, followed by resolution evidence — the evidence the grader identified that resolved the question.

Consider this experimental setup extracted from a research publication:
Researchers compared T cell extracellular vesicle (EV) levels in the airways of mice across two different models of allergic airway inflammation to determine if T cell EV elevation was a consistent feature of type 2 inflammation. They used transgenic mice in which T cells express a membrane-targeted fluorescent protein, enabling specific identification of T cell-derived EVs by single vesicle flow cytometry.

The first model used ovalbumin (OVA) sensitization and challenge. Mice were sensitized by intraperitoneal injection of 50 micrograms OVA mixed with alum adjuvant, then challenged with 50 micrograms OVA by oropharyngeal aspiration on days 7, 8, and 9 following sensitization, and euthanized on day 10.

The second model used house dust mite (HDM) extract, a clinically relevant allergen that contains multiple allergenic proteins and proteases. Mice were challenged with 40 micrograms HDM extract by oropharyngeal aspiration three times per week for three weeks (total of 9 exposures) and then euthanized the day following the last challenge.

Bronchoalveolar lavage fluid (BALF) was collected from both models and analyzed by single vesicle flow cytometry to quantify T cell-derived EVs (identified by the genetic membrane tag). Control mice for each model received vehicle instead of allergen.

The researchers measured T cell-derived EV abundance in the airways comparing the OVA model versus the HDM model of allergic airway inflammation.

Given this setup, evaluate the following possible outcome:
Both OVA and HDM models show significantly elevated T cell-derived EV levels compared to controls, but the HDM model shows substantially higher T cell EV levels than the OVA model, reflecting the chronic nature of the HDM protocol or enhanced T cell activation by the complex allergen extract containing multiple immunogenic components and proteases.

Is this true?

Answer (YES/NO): NO